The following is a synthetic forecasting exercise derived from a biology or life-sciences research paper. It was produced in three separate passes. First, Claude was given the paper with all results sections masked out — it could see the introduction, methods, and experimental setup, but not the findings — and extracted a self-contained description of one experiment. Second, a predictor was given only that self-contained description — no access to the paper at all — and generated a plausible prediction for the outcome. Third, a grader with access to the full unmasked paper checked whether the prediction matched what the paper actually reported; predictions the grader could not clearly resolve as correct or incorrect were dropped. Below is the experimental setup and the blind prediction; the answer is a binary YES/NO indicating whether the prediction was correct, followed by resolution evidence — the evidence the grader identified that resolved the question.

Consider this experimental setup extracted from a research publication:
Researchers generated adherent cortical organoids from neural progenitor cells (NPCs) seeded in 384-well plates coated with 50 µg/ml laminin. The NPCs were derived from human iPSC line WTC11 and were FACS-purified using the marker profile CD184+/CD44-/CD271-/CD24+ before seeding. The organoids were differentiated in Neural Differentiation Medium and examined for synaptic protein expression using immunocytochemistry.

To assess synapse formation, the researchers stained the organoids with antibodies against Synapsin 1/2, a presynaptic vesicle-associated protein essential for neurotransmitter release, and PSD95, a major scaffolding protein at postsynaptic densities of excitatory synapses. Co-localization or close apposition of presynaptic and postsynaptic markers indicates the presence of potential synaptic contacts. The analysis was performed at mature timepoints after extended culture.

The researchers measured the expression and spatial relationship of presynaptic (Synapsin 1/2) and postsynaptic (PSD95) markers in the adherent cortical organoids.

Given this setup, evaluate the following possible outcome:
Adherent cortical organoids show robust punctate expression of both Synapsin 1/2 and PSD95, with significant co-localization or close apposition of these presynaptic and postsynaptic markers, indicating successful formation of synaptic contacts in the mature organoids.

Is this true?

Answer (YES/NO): YES